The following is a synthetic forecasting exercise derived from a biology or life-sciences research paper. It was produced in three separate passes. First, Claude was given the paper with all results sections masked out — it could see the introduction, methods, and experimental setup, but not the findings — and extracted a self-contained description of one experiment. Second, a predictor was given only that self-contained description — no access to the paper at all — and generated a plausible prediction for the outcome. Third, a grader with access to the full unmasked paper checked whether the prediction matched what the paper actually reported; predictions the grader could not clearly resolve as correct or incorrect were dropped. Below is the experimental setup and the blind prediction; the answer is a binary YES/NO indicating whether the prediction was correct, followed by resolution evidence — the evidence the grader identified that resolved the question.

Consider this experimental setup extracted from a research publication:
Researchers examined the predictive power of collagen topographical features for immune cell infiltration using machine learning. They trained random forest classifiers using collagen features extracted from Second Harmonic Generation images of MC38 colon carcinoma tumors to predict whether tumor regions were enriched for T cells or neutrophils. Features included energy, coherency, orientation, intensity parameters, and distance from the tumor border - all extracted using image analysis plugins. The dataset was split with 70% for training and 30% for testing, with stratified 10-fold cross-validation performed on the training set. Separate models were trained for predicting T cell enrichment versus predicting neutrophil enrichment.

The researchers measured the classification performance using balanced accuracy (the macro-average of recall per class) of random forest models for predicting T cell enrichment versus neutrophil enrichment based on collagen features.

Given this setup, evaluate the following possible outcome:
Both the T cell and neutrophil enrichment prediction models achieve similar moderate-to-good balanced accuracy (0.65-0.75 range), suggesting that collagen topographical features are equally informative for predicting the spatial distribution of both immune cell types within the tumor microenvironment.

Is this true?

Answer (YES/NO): NO